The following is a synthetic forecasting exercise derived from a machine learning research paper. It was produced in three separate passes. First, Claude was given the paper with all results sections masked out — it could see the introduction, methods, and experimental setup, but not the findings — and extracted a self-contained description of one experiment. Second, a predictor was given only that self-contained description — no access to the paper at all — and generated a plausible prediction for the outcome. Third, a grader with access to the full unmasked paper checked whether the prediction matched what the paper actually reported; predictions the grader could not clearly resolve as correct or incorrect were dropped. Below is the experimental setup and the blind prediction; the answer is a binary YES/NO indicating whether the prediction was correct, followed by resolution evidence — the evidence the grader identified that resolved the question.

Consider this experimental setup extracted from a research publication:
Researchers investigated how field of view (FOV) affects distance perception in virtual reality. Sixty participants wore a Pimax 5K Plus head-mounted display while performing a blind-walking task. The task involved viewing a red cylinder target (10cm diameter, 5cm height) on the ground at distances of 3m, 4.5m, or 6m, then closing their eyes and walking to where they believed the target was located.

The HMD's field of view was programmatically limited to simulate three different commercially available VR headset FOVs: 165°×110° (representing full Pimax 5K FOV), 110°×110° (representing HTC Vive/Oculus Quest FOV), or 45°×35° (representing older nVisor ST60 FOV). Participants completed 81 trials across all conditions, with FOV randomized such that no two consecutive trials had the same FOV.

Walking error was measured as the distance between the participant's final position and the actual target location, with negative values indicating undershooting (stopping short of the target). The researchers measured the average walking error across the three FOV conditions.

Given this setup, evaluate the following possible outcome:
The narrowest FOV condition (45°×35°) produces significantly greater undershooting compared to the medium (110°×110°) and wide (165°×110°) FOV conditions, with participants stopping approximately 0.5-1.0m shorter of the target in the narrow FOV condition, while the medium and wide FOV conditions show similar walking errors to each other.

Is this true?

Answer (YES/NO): NO